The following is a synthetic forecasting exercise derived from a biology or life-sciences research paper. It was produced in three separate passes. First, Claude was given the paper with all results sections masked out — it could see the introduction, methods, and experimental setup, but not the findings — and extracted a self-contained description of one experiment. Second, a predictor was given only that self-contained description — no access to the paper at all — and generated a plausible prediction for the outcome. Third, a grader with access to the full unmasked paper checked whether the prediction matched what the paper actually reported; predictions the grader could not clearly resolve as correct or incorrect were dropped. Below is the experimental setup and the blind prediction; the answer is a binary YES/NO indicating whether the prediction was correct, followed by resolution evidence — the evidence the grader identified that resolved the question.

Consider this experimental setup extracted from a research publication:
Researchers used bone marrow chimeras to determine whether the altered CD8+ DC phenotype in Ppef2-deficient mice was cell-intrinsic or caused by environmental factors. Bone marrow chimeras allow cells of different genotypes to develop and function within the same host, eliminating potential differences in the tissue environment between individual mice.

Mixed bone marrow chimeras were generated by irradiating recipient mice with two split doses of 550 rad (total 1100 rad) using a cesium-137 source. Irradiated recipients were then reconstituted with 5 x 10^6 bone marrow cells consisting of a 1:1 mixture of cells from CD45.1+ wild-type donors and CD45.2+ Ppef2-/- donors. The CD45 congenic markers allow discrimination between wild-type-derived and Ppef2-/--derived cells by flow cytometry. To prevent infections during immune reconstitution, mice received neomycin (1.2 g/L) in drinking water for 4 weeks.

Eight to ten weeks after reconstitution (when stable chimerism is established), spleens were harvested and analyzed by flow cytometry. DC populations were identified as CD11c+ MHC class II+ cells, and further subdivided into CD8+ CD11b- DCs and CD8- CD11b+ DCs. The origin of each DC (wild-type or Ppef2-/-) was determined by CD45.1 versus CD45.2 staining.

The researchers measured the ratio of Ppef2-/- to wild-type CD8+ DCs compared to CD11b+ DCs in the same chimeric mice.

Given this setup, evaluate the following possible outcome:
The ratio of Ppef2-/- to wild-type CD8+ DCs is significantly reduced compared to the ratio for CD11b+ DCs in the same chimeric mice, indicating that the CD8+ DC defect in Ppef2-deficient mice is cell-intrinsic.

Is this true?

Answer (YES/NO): YES